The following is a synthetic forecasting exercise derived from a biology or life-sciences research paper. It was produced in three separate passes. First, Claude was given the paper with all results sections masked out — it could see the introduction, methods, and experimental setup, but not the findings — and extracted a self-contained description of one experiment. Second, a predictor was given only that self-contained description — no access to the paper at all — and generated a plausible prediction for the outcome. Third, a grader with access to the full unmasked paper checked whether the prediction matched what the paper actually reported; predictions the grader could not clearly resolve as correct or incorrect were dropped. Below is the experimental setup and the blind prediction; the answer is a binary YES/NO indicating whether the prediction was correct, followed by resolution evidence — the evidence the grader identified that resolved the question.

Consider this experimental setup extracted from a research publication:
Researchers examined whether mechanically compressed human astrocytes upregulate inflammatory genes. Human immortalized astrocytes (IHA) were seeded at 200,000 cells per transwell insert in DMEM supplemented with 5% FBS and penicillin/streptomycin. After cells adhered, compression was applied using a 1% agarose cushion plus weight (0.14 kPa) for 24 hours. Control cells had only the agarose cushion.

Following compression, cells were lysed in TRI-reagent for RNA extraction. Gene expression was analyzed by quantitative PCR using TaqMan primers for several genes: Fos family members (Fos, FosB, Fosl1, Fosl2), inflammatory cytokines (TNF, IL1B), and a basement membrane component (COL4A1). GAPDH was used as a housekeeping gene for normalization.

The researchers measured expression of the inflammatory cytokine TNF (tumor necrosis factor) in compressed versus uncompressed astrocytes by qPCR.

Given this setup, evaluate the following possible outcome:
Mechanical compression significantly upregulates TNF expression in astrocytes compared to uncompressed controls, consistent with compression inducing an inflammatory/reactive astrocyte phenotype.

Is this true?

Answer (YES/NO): NO